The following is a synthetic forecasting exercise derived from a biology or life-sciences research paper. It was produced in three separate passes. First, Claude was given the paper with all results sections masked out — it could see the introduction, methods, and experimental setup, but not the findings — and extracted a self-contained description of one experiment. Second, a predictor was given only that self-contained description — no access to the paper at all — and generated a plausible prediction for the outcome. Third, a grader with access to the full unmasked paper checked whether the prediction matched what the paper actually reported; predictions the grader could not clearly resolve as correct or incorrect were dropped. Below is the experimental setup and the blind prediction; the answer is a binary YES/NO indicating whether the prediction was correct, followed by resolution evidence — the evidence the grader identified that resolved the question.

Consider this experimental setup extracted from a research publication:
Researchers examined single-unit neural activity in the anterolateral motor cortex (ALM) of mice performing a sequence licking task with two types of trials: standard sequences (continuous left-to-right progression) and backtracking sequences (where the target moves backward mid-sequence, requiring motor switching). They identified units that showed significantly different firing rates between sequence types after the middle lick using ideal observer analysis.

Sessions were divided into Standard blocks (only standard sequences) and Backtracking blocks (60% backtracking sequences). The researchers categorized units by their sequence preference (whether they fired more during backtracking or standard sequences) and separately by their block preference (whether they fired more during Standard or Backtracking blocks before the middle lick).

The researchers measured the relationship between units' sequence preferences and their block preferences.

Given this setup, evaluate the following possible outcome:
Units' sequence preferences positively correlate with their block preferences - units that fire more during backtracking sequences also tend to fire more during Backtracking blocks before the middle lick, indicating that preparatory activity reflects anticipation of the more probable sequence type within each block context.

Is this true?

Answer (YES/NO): YES